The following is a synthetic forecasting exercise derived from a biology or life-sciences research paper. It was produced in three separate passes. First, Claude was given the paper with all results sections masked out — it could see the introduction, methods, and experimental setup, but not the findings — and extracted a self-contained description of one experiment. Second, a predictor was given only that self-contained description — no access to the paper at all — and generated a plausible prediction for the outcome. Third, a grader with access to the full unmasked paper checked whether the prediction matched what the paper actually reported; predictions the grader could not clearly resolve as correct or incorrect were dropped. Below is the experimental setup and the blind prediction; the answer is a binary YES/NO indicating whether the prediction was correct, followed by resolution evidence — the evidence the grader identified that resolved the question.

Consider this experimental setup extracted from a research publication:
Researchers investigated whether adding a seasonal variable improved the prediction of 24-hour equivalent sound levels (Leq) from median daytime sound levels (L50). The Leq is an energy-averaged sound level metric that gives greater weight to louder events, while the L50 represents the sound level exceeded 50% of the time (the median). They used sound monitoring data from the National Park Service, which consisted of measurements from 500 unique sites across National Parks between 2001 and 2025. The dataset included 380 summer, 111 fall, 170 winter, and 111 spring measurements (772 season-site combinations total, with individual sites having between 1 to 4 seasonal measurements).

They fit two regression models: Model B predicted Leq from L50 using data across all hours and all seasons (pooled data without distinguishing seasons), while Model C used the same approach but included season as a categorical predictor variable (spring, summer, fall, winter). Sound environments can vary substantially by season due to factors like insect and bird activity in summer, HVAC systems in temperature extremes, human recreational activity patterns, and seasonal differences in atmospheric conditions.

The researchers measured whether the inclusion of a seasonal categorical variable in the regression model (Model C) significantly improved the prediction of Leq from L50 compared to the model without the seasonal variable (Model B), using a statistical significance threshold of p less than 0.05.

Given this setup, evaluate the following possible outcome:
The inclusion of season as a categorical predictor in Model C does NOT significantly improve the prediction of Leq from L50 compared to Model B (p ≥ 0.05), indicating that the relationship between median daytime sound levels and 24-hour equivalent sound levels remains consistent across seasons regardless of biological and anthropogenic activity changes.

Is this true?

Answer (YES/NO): YES